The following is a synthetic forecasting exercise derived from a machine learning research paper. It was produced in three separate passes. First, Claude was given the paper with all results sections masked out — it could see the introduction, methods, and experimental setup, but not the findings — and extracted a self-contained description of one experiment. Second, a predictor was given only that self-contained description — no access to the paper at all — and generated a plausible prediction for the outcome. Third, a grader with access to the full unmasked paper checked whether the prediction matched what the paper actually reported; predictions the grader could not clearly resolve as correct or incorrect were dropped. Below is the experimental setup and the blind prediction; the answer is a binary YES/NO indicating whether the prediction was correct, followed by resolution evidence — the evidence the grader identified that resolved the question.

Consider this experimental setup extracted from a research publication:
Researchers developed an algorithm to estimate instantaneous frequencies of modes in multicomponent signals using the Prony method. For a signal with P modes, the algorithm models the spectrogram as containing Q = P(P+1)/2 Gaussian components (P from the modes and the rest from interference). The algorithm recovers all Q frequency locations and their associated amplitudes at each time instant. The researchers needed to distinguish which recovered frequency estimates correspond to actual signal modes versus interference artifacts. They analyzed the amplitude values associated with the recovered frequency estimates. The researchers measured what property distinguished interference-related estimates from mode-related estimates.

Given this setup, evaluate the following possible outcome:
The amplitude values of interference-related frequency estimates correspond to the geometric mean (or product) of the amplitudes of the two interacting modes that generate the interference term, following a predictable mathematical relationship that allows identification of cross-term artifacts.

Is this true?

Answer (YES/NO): NO